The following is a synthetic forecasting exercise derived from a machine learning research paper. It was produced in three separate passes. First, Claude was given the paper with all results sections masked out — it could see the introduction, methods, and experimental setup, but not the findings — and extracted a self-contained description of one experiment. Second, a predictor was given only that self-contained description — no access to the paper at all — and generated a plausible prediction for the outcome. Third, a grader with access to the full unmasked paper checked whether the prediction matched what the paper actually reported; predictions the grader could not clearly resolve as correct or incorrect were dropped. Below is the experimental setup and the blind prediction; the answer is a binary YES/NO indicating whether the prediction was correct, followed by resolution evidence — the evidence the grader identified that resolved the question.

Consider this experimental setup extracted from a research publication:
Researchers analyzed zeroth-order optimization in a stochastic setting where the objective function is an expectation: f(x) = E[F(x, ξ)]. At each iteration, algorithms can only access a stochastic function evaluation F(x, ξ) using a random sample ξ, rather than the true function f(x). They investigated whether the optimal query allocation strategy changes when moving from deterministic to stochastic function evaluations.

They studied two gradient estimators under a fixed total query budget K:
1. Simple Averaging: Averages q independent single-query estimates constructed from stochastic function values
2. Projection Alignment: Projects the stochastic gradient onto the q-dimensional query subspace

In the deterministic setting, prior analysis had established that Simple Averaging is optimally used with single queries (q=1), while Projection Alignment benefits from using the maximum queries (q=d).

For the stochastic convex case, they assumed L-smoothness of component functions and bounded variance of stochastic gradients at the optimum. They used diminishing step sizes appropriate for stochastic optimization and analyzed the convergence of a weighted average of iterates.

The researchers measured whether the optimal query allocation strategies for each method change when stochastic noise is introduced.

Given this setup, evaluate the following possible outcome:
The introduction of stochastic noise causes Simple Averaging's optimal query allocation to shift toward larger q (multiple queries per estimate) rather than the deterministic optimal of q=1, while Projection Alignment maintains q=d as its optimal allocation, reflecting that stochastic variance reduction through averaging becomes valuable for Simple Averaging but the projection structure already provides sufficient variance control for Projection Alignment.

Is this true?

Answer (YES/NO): NO